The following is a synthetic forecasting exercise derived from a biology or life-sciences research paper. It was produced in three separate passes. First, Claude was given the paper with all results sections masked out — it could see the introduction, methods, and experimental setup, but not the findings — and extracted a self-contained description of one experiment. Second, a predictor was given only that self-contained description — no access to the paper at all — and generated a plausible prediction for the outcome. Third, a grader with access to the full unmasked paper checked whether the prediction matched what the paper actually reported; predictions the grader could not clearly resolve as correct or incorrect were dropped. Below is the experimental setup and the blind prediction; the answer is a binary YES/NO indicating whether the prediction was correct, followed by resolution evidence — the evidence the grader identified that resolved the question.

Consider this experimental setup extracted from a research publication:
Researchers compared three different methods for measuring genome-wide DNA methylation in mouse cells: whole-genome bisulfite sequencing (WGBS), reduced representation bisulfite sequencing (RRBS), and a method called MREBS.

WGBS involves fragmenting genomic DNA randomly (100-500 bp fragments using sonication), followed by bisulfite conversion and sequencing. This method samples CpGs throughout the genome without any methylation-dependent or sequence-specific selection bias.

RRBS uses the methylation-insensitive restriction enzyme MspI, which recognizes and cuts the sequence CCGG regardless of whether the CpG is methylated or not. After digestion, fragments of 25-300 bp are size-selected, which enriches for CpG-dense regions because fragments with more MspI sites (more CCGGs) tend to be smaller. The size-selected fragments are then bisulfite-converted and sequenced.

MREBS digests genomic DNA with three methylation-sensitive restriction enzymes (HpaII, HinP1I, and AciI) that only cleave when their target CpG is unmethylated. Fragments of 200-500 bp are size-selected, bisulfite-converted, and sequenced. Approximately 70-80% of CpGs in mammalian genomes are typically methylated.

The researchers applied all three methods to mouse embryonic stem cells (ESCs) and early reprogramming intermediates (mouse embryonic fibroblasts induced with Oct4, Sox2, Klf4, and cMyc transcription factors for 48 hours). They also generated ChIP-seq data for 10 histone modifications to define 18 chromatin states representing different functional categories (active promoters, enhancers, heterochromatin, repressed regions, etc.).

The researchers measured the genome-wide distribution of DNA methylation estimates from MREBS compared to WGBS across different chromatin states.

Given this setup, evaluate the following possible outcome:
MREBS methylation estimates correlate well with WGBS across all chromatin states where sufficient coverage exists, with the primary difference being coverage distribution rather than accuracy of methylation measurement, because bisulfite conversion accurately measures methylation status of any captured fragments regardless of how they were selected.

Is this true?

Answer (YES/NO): YES